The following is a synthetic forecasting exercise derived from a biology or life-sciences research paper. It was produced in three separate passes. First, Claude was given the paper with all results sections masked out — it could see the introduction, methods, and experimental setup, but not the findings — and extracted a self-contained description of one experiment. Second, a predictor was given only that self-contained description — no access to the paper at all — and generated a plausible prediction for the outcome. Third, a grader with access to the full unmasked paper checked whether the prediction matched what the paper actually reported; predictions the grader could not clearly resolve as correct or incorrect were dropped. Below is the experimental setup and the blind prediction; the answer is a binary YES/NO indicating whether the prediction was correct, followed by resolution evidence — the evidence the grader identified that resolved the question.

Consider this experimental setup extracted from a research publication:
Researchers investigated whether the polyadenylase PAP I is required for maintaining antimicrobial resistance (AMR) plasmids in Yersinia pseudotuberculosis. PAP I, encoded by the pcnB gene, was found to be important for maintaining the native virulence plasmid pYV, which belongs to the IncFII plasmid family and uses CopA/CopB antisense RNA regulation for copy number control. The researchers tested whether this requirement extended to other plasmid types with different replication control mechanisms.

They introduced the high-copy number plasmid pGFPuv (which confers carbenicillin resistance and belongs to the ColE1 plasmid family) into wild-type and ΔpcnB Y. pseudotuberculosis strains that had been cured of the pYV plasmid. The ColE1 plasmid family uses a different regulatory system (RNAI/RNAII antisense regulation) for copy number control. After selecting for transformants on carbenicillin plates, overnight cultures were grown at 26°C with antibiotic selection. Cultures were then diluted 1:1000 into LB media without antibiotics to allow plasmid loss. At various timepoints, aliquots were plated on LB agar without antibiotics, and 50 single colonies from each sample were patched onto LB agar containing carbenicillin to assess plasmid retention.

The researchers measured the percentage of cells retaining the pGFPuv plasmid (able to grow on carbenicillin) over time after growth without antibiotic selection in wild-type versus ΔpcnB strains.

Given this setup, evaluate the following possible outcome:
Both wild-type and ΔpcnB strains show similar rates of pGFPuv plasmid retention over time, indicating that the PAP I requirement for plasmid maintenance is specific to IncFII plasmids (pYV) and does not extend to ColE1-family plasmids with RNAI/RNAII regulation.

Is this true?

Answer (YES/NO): NO